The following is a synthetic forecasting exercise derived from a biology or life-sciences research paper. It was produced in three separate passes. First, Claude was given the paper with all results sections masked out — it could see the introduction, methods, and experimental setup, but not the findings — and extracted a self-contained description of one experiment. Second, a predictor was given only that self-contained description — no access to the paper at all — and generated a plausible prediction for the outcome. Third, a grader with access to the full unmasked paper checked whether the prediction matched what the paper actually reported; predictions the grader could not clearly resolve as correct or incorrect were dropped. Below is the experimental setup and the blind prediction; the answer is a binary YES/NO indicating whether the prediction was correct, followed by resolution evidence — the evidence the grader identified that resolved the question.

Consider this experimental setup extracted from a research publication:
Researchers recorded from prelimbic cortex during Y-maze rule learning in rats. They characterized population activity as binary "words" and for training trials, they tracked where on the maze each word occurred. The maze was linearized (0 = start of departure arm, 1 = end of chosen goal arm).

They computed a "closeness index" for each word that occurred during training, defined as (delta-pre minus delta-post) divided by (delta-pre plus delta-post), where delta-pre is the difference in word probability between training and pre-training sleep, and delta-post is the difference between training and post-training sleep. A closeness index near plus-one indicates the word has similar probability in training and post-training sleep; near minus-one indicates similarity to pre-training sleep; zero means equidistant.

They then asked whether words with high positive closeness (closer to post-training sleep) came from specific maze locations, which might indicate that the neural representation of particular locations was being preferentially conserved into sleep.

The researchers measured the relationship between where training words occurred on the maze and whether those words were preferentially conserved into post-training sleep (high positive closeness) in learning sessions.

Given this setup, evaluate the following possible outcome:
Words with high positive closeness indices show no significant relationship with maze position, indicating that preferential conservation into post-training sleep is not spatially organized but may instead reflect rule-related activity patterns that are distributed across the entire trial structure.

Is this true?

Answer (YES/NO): YES